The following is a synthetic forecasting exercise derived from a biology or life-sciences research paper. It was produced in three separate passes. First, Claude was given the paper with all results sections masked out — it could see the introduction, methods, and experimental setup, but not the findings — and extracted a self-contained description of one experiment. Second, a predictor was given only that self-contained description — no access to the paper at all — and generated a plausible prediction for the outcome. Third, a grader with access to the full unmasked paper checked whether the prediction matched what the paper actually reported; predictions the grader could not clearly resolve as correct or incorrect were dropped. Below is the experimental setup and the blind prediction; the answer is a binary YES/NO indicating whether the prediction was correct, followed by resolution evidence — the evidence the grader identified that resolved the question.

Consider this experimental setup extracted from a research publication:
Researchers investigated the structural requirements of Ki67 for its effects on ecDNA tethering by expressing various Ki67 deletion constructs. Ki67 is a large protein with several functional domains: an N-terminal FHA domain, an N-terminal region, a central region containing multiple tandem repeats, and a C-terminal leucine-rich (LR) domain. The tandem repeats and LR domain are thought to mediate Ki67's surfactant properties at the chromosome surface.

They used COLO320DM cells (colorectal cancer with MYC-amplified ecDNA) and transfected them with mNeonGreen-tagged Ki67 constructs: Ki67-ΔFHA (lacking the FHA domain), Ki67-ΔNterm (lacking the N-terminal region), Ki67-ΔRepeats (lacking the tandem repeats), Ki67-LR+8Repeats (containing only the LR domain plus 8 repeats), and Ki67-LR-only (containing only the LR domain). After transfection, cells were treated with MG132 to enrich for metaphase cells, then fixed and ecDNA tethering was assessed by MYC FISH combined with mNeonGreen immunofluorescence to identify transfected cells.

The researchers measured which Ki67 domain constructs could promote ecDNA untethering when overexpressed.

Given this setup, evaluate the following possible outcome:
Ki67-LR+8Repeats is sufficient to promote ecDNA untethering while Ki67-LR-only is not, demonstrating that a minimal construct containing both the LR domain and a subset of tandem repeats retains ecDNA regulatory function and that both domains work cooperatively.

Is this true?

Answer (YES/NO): NO